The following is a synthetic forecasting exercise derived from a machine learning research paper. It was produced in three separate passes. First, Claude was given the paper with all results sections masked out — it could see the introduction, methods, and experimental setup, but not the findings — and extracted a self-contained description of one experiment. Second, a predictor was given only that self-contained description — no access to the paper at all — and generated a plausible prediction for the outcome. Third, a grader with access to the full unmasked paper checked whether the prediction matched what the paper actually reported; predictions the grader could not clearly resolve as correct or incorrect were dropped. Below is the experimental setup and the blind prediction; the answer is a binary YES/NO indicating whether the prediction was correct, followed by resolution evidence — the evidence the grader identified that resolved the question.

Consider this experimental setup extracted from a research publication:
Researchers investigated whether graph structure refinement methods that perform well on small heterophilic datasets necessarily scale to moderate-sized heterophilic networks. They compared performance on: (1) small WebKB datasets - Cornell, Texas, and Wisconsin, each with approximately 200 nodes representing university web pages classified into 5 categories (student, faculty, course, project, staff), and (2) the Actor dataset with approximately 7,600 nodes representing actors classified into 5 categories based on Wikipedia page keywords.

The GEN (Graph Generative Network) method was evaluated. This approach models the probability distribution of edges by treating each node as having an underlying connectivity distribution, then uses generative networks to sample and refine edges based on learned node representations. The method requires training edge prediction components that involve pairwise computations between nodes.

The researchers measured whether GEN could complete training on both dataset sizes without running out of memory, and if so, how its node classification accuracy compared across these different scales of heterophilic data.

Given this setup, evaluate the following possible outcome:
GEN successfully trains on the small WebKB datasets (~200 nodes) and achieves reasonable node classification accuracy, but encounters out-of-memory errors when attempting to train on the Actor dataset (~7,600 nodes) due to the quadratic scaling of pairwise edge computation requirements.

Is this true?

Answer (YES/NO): NO